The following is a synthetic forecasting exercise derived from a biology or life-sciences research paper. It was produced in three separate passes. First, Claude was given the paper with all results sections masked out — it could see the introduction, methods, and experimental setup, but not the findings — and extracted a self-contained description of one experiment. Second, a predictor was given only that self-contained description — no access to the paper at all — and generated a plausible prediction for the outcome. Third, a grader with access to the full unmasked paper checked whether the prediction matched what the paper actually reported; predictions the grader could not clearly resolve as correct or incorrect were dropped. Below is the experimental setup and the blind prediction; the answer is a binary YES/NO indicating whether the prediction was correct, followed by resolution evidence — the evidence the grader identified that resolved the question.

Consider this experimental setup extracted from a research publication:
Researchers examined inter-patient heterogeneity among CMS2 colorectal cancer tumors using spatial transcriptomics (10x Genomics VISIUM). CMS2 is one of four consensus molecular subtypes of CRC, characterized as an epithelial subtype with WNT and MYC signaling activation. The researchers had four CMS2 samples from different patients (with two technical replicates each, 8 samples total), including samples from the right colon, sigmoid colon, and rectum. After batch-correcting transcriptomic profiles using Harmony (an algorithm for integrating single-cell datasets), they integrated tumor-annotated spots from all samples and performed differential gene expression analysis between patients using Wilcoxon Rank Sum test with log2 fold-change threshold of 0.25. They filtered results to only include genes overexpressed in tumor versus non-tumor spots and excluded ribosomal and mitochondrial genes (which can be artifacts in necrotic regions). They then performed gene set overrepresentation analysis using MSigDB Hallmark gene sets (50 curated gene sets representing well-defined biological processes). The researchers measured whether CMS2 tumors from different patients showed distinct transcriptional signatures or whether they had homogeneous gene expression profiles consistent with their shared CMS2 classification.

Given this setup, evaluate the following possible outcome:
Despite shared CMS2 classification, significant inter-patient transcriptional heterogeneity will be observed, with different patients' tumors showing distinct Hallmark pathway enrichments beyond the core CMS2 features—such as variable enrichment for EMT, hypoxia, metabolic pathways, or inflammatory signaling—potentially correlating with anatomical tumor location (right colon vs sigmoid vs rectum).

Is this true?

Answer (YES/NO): NO